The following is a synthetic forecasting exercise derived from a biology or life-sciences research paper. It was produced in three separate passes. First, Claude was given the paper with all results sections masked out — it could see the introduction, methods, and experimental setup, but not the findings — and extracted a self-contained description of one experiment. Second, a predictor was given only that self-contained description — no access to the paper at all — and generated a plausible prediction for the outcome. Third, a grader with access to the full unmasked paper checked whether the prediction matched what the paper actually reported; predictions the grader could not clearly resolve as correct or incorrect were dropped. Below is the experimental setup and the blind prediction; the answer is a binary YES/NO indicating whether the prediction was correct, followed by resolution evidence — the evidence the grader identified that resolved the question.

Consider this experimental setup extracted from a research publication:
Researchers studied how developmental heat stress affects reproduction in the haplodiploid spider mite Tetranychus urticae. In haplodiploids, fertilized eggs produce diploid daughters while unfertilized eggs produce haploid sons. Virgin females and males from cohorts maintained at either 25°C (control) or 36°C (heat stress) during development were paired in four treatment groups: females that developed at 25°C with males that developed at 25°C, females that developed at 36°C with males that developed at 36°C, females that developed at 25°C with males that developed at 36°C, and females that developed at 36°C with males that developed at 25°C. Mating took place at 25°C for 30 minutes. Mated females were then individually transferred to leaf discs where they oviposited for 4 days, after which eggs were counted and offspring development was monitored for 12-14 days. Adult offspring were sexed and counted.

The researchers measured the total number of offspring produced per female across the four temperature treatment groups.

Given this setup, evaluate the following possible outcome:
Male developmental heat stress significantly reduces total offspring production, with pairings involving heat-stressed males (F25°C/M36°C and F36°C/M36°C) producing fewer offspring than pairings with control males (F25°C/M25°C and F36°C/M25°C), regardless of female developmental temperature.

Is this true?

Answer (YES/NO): NO